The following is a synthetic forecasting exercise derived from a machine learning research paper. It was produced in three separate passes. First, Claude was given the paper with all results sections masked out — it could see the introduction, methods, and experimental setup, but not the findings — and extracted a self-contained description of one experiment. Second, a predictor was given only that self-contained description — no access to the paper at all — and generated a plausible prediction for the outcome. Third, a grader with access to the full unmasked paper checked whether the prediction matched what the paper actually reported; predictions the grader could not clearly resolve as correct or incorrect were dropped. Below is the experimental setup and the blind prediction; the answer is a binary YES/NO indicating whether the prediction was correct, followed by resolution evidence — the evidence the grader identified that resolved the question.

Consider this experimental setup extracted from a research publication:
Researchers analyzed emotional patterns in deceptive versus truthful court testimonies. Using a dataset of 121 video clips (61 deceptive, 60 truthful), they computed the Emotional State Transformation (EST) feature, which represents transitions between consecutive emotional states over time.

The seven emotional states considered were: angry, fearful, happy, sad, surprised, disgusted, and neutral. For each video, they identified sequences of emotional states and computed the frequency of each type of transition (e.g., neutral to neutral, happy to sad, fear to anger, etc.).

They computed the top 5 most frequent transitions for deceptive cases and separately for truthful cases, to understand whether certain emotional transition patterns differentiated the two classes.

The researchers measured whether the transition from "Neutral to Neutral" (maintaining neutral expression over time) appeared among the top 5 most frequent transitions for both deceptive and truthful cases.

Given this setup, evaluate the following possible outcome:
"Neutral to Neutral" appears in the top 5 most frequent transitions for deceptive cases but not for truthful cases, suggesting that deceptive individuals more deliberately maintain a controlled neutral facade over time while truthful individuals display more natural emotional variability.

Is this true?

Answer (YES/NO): NO